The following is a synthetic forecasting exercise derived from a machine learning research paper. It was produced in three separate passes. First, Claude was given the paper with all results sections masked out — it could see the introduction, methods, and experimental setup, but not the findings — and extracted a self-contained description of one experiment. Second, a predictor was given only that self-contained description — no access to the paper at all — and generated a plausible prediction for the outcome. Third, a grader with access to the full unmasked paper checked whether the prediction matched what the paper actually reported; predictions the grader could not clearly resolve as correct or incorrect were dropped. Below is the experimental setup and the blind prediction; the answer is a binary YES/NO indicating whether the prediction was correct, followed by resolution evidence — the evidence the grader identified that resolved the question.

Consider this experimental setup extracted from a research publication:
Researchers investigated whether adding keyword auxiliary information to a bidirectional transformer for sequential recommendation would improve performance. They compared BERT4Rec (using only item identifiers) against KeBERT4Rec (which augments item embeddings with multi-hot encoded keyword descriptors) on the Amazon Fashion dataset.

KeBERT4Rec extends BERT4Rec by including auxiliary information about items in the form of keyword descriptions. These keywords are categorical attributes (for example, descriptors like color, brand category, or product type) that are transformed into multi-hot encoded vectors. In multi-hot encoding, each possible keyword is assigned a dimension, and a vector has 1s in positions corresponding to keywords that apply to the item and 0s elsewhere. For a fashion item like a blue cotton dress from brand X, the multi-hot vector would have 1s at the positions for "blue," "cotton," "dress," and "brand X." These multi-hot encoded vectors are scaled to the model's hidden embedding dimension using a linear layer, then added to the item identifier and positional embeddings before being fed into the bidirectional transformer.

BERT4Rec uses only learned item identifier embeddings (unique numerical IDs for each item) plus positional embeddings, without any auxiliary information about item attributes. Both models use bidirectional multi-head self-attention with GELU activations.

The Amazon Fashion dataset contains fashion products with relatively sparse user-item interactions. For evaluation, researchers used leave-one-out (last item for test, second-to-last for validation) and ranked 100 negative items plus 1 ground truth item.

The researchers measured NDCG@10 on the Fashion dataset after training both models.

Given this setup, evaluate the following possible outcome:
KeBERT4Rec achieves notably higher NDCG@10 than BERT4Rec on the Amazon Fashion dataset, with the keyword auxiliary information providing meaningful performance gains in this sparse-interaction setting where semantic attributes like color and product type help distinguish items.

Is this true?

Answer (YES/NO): NO